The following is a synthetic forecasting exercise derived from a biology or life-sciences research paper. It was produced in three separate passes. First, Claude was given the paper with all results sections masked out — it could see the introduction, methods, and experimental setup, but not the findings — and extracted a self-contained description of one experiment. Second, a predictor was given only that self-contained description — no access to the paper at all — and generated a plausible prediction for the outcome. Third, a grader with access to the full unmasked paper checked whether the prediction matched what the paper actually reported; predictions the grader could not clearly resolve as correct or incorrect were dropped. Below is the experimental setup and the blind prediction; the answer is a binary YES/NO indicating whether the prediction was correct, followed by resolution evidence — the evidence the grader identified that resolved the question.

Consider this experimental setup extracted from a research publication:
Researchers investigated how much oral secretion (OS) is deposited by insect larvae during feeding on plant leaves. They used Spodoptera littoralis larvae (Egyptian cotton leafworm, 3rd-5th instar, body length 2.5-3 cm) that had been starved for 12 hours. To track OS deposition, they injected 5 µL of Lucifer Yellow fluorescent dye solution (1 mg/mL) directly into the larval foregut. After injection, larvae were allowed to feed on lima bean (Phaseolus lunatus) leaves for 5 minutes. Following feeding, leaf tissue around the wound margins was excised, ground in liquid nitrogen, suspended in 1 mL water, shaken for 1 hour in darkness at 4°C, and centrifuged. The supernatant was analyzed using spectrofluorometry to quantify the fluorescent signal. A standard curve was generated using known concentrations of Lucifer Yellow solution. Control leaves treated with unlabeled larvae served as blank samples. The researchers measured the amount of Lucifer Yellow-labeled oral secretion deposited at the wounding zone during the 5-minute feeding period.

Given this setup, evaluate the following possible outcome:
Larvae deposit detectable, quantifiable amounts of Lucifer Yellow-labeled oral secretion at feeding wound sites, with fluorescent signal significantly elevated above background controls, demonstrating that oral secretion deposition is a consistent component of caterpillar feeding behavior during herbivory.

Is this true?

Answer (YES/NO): YES